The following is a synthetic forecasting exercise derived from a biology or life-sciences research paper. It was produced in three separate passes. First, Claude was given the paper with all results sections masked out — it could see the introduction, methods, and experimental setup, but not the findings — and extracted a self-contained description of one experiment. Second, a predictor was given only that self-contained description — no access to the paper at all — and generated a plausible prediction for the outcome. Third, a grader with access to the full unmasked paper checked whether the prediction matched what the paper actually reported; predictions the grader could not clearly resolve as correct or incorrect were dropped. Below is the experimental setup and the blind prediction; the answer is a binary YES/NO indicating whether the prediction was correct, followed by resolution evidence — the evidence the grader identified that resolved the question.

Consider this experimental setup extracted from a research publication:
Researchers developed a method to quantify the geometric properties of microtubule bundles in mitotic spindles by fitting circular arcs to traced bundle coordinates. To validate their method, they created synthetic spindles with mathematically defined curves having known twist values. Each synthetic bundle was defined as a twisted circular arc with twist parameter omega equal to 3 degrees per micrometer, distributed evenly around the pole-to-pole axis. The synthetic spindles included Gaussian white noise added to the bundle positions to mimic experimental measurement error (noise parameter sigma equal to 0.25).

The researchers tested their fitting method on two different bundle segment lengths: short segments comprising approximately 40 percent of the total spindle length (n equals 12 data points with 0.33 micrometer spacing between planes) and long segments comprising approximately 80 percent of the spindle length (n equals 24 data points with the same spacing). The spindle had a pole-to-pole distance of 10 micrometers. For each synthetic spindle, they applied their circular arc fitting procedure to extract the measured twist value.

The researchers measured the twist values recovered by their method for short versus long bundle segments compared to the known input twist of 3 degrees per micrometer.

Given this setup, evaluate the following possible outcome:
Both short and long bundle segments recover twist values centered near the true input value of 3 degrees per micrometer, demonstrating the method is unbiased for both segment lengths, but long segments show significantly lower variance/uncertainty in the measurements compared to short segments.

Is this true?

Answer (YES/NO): NO